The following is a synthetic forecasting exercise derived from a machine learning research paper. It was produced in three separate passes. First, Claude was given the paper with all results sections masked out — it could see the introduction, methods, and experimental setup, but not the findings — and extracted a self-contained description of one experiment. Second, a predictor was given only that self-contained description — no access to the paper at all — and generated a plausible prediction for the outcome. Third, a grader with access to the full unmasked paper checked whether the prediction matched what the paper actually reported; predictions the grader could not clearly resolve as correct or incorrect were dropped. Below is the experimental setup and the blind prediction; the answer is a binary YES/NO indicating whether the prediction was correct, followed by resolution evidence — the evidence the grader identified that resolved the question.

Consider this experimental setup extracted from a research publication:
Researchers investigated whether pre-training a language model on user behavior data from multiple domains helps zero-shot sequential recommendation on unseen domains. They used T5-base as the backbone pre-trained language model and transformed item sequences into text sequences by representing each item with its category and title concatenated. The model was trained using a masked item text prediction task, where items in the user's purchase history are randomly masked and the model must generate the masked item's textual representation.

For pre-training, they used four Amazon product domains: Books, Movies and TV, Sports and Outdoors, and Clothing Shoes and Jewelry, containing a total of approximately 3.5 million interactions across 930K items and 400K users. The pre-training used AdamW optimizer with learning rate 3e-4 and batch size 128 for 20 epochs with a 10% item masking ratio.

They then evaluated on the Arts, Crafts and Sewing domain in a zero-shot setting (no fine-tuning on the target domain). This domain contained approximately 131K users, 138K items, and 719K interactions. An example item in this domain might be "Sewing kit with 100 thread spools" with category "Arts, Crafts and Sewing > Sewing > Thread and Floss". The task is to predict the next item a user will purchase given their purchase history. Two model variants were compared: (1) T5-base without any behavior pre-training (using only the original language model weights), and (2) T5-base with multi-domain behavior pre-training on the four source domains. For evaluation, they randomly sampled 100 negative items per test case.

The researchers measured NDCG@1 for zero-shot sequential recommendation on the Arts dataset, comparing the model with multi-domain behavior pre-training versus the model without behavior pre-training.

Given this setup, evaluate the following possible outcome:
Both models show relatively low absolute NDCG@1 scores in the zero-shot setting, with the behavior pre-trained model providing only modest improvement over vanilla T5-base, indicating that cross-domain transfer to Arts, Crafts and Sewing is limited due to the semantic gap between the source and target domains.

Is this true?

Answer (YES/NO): NO